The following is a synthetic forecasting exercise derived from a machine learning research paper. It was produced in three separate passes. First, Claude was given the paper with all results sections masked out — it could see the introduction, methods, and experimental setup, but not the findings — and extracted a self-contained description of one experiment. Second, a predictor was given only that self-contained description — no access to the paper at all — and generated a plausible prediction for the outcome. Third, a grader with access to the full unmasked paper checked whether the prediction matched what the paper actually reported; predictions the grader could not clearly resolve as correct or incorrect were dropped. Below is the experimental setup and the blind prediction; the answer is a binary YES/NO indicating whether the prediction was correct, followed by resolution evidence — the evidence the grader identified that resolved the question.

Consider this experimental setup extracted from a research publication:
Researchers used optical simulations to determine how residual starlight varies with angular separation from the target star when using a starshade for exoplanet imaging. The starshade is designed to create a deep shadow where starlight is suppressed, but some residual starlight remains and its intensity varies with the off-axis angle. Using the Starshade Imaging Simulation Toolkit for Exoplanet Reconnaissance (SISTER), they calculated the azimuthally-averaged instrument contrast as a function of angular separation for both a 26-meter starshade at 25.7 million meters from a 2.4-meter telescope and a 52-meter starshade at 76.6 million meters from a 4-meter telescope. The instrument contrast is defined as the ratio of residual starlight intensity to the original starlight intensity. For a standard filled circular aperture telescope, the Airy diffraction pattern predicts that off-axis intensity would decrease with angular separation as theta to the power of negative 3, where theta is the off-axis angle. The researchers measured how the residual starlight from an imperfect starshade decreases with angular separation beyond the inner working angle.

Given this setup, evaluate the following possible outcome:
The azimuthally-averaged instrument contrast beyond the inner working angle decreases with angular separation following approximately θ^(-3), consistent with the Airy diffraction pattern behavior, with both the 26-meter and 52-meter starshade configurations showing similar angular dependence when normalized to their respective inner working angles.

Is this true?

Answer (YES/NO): NO